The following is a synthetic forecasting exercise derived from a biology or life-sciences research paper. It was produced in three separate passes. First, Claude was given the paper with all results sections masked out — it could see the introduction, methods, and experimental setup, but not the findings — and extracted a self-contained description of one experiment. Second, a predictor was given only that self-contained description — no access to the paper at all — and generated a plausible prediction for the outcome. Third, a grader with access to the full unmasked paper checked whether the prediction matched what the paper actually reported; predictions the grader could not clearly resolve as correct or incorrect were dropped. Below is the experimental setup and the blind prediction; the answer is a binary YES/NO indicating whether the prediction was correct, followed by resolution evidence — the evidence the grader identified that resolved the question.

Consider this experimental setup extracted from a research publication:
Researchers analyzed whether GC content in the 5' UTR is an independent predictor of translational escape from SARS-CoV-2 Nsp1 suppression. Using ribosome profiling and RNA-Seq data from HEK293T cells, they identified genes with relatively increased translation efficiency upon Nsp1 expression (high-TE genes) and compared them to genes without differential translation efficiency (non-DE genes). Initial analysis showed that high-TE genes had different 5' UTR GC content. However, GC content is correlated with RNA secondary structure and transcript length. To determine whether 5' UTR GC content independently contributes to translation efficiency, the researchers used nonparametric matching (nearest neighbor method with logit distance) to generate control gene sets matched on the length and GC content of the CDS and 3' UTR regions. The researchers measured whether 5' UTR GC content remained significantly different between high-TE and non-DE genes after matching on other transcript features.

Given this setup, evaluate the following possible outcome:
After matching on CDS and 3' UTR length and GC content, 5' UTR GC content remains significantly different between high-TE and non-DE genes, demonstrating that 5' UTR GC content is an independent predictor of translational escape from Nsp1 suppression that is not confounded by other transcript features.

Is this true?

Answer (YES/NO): NO